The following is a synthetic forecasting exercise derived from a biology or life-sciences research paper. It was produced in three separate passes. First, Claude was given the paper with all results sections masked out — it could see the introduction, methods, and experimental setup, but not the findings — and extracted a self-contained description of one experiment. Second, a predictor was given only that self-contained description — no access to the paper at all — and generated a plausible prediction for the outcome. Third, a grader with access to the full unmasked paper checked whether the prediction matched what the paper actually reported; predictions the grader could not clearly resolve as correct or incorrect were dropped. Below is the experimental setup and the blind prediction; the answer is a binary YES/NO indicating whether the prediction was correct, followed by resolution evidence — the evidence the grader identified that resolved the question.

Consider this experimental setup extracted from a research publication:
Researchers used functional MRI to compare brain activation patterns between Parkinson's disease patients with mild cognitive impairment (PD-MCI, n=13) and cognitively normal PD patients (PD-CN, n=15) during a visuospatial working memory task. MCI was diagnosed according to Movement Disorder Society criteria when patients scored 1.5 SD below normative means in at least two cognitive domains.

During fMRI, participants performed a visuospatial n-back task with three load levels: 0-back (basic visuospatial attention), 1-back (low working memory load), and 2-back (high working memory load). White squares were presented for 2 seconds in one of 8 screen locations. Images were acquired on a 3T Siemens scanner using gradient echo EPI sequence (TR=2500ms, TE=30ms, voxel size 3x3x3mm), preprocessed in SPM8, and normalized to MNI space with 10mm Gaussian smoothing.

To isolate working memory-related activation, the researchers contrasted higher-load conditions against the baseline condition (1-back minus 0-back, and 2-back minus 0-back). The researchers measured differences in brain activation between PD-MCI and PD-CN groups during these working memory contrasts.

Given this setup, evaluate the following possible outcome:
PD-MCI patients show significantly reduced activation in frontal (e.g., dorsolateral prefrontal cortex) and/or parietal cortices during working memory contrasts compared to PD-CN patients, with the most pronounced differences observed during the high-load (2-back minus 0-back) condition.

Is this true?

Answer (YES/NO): YES